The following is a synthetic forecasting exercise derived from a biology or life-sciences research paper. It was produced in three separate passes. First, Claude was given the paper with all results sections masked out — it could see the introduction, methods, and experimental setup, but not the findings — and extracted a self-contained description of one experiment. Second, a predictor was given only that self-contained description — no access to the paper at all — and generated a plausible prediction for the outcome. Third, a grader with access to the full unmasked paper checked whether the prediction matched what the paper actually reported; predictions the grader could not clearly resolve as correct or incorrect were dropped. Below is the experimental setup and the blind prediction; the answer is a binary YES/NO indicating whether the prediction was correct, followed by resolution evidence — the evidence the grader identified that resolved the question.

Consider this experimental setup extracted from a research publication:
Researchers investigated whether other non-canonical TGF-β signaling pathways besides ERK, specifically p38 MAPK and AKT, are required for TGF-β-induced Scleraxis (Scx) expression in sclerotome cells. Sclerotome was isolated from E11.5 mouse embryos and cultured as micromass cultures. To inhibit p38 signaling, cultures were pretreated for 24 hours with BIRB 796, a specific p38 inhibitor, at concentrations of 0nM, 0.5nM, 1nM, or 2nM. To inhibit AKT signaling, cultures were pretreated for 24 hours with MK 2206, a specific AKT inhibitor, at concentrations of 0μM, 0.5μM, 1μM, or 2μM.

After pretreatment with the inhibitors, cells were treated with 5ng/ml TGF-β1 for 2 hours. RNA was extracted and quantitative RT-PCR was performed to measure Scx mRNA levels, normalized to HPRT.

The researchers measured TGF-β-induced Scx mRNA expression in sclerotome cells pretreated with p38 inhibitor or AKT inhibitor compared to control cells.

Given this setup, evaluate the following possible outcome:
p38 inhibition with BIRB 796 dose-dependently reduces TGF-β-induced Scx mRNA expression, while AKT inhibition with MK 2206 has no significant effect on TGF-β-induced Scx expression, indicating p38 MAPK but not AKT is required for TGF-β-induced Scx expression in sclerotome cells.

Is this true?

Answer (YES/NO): NO